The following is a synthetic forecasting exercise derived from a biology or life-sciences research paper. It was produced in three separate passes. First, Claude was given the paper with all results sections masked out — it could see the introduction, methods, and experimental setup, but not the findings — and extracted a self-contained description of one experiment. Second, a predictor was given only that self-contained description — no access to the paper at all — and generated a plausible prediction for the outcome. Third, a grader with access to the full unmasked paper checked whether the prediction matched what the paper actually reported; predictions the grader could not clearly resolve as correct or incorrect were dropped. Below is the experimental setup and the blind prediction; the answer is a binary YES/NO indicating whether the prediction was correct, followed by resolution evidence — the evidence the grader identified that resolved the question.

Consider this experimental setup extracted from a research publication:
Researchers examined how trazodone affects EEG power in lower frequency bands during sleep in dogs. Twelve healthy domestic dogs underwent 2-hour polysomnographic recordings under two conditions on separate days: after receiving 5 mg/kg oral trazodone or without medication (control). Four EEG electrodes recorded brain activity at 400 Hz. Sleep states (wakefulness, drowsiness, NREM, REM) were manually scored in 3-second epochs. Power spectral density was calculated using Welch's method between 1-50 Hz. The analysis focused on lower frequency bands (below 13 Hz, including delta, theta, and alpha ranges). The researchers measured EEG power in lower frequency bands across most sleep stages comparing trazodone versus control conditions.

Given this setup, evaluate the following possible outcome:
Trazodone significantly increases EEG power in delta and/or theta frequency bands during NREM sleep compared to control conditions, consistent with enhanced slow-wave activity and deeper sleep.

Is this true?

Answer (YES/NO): NO